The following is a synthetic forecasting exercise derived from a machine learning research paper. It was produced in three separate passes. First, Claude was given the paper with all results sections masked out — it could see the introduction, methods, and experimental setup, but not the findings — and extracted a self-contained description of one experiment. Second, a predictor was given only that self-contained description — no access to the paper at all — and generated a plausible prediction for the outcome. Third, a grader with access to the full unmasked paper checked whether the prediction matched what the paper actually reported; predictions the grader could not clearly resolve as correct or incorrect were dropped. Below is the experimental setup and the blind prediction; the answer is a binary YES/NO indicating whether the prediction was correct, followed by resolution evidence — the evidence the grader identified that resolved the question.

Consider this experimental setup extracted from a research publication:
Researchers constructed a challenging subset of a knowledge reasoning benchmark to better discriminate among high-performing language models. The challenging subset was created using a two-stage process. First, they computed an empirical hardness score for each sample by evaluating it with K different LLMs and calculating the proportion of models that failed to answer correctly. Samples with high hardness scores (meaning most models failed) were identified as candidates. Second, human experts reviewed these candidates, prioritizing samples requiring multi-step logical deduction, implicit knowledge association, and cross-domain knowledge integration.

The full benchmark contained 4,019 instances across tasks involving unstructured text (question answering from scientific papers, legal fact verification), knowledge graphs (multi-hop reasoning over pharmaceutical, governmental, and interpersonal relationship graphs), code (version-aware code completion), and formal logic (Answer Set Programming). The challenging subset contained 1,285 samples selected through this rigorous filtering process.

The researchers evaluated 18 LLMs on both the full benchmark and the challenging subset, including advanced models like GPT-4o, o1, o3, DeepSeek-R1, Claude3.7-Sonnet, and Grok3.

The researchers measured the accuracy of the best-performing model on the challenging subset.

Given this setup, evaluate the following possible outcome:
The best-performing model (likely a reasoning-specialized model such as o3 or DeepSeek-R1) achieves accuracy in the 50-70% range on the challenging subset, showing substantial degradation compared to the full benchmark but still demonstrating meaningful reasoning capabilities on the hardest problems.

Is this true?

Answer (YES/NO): NO